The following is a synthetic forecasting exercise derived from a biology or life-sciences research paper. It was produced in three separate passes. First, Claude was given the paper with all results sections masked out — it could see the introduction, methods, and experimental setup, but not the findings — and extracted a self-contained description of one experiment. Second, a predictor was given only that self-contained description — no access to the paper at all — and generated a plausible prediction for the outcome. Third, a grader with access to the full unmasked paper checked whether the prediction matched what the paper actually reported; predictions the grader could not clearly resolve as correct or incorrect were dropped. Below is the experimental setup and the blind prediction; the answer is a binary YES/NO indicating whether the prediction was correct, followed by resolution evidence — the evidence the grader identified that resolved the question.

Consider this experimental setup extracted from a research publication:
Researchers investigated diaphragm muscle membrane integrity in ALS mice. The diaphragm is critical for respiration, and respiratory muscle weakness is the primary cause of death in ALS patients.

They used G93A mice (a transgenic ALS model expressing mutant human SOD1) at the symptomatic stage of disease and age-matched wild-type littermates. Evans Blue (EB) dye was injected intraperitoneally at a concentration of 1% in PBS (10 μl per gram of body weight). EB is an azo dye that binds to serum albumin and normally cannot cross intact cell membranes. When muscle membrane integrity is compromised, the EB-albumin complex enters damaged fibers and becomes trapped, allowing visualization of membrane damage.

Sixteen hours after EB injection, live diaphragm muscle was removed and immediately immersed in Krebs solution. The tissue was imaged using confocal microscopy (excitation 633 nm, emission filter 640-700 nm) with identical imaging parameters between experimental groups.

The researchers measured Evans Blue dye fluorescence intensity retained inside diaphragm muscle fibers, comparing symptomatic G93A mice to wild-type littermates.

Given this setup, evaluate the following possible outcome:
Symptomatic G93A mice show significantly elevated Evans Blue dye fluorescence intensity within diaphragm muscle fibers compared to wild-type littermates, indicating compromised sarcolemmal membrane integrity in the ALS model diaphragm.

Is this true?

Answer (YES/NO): YES